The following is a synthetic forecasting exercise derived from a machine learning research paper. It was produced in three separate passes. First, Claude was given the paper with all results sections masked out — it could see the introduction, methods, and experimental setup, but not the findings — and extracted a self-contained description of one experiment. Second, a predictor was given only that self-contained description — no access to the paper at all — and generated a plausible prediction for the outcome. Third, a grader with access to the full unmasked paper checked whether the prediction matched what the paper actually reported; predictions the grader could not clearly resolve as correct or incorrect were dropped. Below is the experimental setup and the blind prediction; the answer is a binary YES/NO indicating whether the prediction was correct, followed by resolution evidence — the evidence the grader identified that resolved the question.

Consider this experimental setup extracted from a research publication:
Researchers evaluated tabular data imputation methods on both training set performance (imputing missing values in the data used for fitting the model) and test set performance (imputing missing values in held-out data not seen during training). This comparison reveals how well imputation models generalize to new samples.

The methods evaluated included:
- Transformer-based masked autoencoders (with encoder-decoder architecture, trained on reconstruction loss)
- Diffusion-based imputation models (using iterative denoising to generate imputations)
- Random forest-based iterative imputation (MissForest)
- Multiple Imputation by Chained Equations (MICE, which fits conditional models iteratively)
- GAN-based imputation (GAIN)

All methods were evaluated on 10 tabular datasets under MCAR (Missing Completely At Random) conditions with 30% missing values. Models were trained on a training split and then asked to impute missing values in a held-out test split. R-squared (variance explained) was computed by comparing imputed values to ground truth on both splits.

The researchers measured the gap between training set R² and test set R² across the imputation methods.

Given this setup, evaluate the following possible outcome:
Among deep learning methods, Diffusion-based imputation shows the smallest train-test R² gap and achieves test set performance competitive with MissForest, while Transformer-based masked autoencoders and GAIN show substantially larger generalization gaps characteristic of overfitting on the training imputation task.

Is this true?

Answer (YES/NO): NO